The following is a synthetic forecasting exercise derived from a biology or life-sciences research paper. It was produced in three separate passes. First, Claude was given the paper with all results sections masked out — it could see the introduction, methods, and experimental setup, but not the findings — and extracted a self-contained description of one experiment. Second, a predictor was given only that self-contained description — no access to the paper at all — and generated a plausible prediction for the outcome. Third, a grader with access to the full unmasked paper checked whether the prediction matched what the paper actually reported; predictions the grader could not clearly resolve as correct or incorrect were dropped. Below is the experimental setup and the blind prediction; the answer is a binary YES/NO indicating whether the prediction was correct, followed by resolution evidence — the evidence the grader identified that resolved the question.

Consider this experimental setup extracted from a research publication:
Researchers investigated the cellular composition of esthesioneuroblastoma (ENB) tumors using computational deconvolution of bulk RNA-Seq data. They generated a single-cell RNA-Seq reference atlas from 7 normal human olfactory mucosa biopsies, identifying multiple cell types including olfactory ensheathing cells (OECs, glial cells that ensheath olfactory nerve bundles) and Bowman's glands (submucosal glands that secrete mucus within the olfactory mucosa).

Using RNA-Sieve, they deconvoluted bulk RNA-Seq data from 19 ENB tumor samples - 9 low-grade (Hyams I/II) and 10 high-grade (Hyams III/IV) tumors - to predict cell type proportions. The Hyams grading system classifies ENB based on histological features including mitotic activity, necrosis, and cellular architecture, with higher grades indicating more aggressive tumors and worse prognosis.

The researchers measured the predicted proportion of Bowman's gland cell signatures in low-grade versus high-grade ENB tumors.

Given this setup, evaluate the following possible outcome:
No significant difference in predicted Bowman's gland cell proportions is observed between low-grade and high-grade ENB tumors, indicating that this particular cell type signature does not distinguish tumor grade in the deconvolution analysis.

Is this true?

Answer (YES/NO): NO